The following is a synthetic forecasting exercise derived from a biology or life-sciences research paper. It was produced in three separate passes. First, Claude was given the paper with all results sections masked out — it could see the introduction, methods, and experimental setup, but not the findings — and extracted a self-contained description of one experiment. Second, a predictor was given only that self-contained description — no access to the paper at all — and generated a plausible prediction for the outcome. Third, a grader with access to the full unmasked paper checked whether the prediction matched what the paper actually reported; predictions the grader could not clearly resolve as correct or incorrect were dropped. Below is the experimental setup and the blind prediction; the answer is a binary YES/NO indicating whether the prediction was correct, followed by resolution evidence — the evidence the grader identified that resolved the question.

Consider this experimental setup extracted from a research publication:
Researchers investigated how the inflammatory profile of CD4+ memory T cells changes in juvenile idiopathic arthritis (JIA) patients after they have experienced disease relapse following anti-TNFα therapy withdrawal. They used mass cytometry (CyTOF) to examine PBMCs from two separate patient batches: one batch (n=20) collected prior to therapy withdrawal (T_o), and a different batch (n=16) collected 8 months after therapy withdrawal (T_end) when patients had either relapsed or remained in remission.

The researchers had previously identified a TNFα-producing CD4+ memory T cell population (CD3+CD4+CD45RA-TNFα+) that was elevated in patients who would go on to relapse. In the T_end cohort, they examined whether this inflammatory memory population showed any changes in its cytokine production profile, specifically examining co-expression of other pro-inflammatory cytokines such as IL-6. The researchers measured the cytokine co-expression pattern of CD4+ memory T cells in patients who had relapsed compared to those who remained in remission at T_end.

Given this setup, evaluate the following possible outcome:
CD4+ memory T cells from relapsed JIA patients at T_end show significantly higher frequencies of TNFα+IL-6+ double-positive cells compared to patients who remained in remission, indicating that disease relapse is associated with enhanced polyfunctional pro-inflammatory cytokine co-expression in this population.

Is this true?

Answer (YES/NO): YES